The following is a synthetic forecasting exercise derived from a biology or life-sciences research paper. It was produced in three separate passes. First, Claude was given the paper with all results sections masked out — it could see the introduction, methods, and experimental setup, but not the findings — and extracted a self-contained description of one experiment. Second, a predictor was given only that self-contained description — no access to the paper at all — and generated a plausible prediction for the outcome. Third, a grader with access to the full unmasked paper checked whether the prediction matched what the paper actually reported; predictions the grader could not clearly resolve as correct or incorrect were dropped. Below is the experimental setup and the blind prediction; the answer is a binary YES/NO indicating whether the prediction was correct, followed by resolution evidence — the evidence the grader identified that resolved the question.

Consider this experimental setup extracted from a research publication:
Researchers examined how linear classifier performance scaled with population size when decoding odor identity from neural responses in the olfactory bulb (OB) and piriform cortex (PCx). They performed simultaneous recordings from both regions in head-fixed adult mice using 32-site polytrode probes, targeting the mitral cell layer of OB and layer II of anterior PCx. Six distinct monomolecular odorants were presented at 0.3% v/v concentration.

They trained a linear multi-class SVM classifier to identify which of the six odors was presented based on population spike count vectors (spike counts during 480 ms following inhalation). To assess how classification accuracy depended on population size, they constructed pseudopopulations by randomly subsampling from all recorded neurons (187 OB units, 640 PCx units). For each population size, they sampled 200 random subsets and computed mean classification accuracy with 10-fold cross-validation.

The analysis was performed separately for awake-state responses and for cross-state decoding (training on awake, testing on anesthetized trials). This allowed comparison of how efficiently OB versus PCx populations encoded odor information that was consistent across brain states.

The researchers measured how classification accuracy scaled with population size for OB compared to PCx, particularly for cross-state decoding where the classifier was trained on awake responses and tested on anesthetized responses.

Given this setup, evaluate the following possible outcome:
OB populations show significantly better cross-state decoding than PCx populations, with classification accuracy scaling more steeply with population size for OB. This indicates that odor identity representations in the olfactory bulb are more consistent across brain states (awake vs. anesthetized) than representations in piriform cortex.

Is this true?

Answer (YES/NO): NO